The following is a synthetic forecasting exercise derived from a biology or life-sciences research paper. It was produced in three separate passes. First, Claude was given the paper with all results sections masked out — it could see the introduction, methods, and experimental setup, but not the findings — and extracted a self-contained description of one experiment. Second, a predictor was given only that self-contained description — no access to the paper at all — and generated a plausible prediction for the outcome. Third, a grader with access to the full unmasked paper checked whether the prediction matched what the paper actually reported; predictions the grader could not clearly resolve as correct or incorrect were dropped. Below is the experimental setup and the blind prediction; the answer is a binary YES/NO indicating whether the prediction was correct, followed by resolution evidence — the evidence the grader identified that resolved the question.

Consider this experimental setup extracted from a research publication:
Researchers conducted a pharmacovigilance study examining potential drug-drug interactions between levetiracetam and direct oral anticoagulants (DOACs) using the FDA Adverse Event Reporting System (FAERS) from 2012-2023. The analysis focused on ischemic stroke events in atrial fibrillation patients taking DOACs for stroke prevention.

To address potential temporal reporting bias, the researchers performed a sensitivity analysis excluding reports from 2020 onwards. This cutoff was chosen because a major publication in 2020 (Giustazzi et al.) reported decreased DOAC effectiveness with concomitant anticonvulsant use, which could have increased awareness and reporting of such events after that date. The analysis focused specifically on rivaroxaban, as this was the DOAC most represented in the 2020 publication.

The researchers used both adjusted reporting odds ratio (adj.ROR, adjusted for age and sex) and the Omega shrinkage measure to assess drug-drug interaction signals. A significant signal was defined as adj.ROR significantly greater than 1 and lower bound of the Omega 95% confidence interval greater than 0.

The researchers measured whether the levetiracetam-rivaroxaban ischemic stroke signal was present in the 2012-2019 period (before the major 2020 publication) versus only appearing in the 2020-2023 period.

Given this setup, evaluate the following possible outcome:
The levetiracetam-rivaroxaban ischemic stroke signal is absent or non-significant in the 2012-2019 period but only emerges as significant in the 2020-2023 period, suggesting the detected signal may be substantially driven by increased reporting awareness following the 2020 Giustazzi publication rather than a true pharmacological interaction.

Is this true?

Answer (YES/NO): NO